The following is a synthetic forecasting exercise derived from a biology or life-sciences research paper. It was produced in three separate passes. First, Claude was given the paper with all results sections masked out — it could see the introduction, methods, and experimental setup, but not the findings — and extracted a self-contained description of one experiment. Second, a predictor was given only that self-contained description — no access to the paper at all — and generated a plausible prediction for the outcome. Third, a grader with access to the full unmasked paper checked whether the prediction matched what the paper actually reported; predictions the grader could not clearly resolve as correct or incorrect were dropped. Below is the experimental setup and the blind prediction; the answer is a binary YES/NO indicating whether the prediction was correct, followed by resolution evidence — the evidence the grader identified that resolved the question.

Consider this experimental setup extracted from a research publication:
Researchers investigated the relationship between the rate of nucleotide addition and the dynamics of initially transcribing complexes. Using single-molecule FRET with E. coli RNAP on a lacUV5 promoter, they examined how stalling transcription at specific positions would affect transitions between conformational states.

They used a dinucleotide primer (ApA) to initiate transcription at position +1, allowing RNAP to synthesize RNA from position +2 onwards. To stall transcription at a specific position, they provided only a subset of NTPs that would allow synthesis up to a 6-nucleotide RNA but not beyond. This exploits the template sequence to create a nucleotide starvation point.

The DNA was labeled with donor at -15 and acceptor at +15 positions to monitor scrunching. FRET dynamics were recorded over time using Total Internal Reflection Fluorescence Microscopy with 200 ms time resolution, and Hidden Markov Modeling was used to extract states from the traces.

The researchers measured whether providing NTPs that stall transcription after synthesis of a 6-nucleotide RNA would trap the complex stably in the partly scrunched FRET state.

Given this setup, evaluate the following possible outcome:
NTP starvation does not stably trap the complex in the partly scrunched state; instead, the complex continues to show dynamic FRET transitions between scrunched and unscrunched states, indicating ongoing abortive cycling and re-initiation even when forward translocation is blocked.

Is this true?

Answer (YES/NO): NO